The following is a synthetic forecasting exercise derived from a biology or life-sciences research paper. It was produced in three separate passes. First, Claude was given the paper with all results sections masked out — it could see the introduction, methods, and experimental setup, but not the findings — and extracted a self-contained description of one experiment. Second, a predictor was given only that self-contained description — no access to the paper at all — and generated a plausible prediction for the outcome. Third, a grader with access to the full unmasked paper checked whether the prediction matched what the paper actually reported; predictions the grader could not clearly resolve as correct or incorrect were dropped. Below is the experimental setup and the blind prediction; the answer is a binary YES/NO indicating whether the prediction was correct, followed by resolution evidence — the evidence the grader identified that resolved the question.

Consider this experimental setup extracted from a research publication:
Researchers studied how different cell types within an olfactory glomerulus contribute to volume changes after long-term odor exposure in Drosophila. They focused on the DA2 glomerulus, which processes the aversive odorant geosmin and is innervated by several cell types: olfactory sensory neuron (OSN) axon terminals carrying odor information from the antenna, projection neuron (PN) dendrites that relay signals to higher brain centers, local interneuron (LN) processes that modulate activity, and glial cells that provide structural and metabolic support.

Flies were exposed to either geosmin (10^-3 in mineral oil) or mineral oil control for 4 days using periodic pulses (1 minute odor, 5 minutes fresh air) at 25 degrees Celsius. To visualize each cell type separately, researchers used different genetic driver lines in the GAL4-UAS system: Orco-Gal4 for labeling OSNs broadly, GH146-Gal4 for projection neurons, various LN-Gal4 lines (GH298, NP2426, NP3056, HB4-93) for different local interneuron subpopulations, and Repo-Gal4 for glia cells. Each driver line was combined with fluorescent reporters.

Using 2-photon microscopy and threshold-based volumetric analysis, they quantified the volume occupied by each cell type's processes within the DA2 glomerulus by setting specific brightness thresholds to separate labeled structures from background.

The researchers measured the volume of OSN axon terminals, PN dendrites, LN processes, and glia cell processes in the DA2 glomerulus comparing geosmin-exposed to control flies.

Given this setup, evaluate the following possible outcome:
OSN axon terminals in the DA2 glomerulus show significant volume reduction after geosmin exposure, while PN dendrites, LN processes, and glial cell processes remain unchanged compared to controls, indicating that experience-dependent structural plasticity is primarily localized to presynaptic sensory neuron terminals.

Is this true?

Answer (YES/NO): NO